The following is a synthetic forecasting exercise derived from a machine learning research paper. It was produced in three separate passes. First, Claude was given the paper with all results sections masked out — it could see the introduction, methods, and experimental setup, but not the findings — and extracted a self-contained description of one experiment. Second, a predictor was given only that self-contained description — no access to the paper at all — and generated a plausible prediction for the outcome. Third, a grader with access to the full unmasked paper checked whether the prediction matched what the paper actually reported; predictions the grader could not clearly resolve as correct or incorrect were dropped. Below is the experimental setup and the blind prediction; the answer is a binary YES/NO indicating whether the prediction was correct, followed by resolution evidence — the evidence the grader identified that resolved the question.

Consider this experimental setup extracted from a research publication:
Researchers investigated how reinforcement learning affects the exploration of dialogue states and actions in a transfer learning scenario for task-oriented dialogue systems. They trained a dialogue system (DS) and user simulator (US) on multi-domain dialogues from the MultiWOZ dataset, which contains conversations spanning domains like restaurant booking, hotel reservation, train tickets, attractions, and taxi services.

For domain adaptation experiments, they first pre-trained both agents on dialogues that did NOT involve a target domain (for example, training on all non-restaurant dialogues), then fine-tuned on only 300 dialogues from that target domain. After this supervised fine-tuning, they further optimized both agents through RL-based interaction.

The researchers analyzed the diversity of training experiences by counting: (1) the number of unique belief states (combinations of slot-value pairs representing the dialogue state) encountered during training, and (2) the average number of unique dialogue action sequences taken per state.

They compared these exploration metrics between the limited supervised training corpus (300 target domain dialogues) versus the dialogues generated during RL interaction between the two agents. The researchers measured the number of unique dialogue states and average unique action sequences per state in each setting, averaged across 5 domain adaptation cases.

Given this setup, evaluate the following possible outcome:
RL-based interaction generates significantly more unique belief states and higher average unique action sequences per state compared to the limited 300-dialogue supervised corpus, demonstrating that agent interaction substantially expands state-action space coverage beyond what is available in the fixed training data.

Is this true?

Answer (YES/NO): YES